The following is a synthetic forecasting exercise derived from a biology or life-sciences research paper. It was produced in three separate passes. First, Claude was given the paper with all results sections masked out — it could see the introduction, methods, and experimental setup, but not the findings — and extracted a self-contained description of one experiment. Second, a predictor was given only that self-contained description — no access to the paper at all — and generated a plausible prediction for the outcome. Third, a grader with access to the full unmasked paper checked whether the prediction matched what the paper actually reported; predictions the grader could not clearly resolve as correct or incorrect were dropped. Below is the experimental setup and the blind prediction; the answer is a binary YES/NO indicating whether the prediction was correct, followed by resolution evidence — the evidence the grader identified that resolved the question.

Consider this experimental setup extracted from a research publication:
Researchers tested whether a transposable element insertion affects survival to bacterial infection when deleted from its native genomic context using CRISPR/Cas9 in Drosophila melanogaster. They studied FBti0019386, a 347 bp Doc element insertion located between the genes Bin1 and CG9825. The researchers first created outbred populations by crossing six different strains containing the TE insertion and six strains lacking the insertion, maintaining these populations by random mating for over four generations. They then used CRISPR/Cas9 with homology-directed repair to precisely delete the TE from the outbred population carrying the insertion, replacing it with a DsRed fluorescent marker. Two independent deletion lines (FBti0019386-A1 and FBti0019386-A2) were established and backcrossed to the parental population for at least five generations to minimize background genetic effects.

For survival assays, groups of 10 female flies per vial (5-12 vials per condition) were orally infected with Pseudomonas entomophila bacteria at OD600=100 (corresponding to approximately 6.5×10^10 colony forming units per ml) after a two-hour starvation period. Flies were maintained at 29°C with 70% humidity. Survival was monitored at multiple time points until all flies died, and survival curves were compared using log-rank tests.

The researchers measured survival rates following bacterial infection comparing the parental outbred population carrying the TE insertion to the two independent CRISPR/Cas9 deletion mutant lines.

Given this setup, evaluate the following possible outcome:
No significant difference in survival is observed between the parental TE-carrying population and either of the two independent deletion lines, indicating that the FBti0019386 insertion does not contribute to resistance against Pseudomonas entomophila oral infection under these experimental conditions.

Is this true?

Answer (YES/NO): NO